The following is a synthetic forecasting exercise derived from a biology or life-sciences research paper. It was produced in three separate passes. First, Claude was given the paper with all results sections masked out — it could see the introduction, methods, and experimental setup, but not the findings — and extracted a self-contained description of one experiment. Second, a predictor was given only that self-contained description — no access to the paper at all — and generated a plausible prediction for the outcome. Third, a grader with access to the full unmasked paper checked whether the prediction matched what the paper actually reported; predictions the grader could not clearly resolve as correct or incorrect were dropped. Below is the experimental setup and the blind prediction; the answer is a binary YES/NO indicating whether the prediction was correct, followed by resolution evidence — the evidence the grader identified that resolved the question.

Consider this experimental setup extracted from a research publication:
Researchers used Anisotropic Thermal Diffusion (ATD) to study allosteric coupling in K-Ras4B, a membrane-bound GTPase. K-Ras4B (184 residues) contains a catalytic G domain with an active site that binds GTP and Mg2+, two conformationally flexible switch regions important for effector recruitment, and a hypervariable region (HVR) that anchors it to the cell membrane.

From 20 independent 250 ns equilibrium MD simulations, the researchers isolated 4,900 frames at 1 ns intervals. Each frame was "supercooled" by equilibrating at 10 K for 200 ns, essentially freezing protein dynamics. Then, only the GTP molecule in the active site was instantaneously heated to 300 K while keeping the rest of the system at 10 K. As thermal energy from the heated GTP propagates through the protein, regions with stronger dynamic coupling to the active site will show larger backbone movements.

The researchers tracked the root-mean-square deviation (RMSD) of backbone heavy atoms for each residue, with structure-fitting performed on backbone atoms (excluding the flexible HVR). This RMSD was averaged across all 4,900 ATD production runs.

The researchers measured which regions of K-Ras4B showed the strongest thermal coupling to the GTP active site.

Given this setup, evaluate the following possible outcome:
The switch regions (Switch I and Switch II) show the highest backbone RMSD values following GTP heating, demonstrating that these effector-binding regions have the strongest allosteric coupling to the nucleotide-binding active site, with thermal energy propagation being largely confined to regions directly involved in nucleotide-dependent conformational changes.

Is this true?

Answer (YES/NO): NO